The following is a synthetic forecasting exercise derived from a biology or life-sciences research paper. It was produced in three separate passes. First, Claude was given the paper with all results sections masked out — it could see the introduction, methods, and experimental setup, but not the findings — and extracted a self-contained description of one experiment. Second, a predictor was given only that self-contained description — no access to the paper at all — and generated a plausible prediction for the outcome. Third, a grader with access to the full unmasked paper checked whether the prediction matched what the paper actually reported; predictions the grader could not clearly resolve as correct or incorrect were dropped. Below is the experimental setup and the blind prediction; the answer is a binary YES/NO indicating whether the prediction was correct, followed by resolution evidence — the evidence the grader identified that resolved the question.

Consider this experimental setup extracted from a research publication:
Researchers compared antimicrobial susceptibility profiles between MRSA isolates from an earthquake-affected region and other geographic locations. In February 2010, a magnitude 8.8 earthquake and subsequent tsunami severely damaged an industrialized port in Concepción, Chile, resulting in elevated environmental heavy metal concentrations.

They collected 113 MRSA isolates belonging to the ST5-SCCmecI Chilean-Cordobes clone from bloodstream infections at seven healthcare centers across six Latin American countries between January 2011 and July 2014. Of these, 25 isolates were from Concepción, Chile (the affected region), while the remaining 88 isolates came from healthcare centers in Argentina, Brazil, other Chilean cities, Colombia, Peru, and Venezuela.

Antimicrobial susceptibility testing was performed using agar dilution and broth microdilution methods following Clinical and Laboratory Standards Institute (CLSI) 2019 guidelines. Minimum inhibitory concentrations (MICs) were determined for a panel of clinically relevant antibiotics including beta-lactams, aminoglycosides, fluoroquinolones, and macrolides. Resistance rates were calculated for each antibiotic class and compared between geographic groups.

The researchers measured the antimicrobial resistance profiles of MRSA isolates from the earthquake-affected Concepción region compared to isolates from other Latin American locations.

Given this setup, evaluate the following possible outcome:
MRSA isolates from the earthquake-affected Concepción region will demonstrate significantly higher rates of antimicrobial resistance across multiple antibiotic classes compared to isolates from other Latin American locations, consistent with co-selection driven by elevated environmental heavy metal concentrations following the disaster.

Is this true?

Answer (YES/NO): NO